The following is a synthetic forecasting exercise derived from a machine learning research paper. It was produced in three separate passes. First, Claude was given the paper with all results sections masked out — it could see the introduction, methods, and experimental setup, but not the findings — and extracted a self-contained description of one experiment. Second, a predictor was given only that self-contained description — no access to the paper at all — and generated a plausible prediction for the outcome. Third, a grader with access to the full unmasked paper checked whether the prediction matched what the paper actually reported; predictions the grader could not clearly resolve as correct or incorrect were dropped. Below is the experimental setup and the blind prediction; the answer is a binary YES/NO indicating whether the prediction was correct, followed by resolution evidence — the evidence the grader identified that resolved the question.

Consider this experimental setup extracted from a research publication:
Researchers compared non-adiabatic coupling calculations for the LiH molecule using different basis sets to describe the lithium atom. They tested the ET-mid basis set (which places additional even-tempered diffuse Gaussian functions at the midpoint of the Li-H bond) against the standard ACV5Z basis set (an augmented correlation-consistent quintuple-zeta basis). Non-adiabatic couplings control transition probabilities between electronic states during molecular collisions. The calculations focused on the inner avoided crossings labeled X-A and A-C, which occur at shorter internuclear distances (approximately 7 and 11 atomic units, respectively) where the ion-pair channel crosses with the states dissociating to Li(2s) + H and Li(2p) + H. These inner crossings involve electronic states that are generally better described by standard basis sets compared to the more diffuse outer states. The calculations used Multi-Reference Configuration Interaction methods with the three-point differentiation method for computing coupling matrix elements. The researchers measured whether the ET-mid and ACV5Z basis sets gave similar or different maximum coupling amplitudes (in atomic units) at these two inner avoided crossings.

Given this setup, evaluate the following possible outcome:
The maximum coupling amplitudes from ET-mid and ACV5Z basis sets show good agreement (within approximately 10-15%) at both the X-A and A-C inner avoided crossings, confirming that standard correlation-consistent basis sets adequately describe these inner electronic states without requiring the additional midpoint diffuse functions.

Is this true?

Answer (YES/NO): NO